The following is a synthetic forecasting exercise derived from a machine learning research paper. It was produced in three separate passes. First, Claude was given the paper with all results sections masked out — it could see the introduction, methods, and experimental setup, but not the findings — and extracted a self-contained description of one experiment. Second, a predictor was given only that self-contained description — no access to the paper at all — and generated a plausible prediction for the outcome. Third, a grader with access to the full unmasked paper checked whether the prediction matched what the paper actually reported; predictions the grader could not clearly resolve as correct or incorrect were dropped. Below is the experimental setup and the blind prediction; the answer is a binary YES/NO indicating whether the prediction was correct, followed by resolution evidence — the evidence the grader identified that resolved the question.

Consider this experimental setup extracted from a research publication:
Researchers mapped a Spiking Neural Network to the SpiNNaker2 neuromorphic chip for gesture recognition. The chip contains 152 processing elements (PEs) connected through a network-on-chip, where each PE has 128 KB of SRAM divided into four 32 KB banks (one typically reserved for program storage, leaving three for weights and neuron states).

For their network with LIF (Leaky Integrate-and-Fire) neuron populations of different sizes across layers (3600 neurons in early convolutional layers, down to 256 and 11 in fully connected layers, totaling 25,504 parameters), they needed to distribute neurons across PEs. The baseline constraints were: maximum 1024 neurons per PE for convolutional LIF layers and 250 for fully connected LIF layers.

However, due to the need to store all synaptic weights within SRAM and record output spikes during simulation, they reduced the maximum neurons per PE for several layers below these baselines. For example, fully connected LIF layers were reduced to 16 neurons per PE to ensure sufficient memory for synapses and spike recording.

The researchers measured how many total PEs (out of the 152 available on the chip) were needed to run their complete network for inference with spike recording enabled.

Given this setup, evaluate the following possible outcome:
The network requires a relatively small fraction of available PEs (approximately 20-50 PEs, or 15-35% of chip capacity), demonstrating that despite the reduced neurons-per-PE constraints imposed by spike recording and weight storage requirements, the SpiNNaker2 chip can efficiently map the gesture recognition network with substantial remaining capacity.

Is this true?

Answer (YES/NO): NO